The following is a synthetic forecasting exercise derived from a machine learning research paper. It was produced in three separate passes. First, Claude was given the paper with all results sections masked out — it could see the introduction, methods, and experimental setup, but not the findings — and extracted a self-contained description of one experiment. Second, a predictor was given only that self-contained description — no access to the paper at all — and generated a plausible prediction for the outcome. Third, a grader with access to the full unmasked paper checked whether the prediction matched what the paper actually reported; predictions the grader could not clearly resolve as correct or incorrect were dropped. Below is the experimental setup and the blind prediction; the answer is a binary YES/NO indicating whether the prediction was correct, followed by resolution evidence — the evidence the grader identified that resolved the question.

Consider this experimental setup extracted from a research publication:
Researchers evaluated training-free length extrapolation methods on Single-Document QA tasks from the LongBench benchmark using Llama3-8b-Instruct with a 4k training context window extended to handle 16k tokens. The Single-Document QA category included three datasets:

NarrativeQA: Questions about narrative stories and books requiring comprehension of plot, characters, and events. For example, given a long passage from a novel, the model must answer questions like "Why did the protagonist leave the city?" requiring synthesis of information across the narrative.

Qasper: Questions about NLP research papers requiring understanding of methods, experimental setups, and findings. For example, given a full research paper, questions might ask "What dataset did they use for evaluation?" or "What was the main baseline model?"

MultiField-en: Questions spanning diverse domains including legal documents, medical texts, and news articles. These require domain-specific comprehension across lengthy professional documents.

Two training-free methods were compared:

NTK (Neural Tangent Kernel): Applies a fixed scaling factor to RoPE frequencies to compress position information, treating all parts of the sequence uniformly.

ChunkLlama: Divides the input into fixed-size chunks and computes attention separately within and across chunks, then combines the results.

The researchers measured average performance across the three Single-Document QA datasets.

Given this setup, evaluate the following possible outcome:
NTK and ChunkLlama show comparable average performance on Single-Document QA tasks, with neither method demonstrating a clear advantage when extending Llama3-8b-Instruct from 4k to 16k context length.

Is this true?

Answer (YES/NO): NO